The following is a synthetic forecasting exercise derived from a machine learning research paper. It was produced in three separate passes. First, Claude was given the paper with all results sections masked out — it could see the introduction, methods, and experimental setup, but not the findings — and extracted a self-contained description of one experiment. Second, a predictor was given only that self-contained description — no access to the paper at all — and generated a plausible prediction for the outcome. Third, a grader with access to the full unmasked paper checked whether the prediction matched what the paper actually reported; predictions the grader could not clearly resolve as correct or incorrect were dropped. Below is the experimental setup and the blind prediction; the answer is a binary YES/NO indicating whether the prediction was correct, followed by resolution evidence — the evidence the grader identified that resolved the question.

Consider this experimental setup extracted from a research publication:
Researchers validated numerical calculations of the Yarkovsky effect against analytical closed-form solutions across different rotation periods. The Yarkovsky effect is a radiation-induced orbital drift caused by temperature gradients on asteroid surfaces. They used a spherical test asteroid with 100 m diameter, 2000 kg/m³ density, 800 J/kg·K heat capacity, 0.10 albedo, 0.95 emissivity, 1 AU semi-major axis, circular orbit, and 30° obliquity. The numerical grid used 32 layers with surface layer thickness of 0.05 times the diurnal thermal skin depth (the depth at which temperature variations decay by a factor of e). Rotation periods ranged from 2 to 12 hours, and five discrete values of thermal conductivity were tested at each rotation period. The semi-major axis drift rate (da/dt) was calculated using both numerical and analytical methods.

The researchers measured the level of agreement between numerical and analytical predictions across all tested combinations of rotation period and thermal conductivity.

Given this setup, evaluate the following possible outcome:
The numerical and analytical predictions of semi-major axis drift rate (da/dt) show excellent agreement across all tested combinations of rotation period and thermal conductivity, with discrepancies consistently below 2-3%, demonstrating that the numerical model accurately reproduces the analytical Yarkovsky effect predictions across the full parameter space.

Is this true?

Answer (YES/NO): NO